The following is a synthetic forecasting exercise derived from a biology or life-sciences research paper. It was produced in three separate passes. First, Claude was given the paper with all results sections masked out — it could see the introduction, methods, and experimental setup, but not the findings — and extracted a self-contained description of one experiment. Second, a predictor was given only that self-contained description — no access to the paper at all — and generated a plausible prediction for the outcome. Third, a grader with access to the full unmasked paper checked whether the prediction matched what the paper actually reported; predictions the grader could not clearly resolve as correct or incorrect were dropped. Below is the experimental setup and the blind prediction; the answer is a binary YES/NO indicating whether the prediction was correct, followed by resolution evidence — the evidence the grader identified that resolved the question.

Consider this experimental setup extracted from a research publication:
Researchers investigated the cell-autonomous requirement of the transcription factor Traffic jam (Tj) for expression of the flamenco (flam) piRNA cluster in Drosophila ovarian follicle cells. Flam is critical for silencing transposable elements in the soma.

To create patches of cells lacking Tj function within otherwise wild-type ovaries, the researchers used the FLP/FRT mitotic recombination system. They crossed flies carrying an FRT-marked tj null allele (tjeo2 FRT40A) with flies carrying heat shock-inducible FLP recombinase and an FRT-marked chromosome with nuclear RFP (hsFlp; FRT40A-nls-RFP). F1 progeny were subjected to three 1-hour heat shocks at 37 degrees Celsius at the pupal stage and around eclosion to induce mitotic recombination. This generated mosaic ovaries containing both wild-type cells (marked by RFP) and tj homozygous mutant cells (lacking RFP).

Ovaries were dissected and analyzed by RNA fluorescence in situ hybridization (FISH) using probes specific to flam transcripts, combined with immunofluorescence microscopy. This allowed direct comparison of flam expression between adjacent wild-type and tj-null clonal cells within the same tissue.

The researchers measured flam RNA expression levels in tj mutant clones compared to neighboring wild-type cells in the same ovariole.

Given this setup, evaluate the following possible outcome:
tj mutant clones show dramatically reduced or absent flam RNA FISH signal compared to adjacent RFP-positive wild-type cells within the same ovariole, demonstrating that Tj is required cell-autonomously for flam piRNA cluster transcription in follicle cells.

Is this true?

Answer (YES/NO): YES